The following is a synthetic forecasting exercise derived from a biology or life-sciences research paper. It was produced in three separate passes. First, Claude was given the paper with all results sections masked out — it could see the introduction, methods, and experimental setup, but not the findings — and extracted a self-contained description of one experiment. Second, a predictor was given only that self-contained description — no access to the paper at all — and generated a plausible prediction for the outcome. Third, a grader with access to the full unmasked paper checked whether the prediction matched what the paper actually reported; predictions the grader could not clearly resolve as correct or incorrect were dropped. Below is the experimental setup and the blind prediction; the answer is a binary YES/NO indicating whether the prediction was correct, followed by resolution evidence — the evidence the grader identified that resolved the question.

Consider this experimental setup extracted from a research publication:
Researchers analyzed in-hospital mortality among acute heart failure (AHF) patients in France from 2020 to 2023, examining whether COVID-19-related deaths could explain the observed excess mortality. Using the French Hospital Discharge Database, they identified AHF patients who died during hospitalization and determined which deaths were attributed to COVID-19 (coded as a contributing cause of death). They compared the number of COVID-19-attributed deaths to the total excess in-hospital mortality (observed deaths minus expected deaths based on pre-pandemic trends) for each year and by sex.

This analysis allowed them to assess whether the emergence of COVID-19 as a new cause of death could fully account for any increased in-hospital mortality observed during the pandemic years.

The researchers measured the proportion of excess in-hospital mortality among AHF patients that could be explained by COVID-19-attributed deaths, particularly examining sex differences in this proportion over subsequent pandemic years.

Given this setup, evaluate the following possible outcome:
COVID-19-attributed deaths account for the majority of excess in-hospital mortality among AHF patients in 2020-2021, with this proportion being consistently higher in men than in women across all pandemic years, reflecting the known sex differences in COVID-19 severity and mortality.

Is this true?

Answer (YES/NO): NO